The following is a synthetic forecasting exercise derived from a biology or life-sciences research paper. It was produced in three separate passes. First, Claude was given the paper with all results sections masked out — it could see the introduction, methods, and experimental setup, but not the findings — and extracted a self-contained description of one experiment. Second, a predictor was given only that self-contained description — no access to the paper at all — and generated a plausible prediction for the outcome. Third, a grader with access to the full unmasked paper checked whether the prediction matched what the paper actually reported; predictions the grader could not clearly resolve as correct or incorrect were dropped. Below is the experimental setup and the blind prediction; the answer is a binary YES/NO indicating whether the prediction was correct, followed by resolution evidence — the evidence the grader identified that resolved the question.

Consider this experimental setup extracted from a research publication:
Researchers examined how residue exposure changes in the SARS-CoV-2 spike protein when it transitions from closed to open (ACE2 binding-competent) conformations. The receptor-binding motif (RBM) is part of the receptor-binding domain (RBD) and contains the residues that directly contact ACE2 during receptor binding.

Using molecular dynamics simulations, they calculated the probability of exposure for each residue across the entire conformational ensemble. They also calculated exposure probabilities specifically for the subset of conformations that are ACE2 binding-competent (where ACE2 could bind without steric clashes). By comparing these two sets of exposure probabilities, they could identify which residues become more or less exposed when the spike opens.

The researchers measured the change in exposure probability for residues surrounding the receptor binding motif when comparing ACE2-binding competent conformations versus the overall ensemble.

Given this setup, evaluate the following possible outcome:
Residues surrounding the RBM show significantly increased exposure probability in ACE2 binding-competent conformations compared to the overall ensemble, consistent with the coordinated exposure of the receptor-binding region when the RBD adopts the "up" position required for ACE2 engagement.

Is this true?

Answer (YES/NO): YES